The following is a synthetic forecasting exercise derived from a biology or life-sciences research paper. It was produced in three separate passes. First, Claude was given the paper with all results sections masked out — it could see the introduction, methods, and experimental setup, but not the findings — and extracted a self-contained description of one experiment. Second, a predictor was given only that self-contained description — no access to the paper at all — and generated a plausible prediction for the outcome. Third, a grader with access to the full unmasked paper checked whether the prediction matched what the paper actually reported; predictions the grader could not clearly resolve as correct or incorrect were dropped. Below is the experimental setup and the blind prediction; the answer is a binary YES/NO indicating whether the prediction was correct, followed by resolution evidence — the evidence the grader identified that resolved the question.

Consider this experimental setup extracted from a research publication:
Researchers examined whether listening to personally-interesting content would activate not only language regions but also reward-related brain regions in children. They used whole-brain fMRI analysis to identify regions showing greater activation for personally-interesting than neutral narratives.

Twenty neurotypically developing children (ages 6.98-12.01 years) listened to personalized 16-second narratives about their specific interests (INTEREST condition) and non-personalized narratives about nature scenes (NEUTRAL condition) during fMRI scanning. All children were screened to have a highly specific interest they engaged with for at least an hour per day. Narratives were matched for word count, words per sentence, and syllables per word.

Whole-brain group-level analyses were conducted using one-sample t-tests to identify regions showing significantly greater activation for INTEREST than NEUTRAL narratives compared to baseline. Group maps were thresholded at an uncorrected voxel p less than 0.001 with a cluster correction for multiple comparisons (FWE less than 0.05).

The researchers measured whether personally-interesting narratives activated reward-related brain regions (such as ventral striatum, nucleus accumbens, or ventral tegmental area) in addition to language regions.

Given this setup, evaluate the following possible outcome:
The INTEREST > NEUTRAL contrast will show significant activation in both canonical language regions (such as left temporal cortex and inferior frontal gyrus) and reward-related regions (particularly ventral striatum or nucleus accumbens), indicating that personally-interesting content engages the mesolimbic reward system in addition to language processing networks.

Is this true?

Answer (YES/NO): YES